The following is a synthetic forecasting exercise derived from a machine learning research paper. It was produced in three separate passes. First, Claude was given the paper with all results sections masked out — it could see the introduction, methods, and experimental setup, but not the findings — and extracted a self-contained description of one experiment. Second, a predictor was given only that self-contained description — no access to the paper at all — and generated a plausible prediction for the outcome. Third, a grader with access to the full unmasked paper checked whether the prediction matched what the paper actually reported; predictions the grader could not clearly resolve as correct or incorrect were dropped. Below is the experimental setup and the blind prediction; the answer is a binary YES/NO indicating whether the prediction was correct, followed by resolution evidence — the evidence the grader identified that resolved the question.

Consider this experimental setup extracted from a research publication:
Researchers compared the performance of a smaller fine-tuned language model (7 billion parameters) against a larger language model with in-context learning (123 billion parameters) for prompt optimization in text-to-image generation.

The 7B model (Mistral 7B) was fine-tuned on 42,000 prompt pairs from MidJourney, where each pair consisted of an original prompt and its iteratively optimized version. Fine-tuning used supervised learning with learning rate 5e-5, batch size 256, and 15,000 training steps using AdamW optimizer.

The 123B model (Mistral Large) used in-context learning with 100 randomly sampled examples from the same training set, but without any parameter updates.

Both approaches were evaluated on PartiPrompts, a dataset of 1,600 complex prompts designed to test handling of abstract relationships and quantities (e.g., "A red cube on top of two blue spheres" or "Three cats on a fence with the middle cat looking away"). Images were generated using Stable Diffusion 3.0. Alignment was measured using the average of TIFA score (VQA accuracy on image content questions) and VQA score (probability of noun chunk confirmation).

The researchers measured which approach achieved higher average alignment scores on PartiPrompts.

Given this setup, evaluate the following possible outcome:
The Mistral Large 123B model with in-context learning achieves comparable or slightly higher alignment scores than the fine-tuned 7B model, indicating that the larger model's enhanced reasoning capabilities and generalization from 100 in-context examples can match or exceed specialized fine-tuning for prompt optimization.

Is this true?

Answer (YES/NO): YES